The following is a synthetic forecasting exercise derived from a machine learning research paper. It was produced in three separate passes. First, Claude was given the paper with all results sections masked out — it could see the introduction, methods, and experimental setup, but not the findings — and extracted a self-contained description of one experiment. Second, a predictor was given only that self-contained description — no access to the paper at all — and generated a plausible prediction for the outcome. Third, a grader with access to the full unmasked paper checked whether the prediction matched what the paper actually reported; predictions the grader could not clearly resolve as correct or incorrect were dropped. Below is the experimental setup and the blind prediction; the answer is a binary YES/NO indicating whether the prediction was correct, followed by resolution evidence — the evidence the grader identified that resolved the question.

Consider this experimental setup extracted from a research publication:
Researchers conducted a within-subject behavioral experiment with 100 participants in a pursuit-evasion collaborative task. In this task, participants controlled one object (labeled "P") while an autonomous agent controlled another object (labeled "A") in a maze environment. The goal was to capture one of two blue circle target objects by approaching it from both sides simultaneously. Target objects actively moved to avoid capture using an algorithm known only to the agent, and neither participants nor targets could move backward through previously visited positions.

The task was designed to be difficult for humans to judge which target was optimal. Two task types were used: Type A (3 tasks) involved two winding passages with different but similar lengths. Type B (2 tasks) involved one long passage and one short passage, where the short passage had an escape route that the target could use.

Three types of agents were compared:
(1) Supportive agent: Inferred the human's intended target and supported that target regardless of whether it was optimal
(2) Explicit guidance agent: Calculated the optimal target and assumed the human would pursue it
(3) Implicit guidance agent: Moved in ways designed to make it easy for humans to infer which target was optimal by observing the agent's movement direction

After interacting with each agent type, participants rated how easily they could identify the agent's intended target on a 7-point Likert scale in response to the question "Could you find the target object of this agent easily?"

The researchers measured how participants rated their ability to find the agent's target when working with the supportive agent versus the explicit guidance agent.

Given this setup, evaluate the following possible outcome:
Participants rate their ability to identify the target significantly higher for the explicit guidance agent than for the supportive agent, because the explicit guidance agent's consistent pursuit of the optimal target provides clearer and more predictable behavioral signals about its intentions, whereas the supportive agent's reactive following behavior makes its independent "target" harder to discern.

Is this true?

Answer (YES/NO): NO